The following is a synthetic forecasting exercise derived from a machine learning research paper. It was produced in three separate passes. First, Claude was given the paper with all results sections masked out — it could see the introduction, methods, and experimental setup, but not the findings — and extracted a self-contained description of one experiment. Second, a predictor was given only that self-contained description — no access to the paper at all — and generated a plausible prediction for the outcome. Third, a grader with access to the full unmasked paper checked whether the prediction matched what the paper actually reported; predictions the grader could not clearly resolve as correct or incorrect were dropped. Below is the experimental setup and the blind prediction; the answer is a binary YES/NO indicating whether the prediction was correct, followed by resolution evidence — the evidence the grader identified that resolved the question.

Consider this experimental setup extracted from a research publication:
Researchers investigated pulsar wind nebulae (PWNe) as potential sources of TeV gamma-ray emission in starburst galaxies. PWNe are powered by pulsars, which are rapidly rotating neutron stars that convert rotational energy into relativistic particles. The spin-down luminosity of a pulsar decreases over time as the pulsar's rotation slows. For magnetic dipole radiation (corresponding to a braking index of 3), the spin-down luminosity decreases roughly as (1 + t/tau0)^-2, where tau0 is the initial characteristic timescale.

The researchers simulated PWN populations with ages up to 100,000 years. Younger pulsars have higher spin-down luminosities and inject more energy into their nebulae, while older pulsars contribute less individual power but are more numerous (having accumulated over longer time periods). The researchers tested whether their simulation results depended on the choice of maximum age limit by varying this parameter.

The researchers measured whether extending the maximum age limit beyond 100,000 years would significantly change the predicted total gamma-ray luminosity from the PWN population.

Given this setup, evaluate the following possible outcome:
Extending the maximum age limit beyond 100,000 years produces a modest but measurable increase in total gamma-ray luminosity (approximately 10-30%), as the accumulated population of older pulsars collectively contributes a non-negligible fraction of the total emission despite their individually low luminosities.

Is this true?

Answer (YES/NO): NO